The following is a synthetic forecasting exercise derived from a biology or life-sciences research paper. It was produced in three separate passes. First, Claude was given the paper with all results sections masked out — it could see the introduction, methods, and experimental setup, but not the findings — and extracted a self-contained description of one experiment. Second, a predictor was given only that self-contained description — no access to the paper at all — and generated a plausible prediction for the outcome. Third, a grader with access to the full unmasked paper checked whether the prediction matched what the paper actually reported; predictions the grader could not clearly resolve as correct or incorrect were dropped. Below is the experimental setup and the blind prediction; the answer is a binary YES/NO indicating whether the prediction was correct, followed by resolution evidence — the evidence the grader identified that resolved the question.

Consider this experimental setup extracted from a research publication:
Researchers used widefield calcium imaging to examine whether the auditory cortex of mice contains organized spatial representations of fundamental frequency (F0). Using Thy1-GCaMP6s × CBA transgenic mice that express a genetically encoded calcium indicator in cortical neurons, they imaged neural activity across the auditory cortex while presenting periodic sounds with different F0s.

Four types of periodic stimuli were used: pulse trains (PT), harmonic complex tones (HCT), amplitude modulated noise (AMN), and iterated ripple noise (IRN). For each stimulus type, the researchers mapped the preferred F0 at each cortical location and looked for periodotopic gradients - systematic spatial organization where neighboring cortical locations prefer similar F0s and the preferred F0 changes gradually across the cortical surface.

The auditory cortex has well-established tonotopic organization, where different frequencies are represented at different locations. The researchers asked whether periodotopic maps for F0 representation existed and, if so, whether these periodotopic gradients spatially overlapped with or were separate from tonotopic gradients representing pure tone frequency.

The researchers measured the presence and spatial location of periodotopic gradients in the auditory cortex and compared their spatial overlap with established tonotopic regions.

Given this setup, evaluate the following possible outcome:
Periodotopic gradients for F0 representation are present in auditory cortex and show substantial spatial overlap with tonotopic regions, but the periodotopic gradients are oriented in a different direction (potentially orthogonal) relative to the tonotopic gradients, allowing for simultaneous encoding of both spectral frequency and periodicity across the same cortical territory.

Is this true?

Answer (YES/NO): NO